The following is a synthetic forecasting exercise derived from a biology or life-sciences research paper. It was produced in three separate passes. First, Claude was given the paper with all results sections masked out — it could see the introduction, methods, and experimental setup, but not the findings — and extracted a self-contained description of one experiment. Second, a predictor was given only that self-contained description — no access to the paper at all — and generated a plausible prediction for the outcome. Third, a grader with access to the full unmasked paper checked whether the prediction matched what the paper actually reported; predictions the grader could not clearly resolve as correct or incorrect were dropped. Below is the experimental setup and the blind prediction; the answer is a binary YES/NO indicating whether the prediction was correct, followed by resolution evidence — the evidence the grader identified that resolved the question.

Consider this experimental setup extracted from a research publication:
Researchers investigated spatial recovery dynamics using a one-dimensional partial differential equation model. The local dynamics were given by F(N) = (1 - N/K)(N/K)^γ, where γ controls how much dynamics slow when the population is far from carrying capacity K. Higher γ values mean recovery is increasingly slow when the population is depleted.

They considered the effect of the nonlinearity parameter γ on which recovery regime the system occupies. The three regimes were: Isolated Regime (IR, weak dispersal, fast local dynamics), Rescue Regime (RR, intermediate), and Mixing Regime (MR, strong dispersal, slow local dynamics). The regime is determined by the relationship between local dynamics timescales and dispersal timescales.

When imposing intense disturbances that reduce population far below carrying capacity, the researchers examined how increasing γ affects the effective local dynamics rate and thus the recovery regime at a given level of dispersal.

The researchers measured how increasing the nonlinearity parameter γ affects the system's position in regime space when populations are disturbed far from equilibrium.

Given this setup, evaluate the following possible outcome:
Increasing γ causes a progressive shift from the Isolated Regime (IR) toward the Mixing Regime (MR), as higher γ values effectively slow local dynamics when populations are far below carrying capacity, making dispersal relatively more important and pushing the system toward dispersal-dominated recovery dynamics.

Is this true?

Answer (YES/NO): NO